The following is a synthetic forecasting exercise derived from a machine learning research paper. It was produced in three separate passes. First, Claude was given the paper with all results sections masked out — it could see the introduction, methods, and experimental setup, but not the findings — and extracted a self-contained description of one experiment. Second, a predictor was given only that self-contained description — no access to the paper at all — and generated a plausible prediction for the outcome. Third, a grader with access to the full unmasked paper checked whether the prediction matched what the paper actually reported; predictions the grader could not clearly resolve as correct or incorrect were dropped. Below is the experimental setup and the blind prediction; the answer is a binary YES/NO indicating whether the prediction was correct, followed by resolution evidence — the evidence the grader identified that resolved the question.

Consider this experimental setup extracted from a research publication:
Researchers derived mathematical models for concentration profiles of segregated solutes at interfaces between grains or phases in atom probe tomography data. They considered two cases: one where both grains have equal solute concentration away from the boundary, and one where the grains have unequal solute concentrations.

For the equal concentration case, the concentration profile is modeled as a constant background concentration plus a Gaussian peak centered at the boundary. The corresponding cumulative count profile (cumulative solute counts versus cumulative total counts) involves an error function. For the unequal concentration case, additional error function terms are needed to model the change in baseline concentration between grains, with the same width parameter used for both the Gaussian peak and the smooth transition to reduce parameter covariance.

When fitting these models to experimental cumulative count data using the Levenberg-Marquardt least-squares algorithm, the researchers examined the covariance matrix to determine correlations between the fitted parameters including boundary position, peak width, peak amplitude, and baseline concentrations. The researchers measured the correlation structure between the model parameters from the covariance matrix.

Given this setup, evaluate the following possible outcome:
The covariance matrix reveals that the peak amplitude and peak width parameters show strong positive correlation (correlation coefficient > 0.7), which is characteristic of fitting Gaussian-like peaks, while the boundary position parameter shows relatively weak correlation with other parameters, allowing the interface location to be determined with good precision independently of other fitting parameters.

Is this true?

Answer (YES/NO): NO